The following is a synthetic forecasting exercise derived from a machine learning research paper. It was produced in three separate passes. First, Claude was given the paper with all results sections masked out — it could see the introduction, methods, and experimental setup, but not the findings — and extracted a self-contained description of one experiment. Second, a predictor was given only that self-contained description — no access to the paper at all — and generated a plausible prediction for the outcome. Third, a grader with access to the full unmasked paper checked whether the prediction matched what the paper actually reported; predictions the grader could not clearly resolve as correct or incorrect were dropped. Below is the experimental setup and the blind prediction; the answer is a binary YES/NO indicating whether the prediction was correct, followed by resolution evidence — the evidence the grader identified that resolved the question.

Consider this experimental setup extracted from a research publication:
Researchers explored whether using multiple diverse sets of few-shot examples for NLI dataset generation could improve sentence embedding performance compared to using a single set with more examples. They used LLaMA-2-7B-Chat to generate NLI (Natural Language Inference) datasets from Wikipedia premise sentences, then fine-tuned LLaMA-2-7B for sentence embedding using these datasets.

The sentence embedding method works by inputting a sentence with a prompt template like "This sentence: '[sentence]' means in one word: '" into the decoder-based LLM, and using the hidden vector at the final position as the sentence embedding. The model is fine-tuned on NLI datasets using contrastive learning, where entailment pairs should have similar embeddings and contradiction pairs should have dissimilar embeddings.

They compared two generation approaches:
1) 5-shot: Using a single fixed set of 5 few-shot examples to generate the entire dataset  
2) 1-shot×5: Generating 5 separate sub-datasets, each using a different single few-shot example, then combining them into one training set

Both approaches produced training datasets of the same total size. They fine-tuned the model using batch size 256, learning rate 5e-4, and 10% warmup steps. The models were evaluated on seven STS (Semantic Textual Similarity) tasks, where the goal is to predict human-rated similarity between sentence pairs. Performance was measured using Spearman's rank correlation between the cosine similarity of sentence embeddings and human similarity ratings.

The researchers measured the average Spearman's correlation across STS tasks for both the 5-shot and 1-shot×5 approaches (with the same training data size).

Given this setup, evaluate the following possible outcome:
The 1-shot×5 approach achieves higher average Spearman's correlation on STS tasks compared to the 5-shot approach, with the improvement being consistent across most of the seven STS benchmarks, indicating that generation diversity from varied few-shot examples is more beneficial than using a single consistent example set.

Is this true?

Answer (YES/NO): NO